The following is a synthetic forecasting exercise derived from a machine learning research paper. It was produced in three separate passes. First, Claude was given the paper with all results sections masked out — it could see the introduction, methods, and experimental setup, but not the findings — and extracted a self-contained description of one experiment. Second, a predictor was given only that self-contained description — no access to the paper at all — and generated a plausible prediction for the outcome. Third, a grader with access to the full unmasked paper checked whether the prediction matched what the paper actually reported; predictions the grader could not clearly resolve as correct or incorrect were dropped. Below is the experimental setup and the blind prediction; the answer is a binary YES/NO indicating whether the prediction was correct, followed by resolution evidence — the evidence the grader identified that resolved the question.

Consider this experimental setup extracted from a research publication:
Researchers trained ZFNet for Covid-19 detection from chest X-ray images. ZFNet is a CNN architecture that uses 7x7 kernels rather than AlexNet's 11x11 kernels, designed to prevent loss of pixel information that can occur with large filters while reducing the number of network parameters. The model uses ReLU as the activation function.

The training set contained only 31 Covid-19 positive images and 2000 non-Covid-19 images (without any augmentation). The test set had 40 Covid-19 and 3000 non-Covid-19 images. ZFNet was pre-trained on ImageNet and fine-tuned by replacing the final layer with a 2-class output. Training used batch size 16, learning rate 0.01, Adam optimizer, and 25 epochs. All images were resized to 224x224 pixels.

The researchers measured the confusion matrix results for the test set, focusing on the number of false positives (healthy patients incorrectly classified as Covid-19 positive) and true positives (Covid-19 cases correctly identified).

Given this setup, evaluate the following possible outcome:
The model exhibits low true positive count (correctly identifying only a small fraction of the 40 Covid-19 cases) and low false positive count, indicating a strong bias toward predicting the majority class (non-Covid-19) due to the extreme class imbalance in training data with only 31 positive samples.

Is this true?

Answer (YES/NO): NO